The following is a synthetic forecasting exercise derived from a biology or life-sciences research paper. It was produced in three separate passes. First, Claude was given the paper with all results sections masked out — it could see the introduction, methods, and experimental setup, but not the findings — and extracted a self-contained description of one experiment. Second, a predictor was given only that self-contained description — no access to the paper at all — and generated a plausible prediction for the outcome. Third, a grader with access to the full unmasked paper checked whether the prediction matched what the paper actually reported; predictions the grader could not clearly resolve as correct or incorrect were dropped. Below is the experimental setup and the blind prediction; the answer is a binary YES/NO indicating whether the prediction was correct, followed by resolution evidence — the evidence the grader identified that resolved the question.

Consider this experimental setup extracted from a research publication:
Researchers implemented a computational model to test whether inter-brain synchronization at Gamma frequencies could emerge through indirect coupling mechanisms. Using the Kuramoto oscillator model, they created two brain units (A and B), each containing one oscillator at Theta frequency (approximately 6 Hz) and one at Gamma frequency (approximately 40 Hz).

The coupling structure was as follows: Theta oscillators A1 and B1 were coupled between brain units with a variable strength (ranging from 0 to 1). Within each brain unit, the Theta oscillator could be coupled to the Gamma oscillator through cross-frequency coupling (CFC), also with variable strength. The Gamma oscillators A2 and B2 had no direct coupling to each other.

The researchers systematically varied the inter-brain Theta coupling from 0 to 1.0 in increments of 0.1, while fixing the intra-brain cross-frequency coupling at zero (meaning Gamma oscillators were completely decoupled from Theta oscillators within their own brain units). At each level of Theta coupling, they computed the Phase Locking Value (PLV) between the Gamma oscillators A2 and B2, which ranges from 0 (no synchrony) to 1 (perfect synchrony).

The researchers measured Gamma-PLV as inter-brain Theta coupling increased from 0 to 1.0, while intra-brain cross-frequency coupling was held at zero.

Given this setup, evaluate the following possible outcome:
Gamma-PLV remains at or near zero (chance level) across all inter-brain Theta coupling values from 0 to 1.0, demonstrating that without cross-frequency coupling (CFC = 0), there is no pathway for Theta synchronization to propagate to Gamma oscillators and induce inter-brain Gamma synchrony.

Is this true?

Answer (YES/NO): NO